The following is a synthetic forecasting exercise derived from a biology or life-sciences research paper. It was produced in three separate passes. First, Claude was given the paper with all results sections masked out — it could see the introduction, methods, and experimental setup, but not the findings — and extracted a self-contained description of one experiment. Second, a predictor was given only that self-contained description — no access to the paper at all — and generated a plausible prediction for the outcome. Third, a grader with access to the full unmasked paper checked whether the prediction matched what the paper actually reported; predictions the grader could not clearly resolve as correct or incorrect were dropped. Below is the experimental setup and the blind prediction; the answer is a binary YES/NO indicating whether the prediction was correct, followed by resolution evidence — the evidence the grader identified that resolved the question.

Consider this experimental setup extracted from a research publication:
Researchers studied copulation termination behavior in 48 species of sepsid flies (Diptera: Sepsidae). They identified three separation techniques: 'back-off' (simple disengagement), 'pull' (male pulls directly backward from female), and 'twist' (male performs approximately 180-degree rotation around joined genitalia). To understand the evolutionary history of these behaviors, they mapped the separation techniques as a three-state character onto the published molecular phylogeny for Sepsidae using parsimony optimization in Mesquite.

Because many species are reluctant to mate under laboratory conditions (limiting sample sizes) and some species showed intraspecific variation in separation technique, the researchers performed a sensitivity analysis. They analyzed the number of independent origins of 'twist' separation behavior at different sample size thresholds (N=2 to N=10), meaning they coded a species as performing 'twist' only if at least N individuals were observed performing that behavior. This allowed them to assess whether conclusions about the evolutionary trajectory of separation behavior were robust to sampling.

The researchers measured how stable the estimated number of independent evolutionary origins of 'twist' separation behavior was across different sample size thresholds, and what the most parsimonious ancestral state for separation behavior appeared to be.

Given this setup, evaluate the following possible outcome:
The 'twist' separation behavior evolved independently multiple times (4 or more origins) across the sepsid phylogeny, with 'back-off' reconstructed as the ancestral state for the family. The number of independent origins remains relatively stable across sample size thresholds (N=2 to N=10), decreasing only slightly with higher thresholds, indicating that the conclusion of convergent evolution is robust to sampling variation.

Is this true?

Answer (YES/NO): NO